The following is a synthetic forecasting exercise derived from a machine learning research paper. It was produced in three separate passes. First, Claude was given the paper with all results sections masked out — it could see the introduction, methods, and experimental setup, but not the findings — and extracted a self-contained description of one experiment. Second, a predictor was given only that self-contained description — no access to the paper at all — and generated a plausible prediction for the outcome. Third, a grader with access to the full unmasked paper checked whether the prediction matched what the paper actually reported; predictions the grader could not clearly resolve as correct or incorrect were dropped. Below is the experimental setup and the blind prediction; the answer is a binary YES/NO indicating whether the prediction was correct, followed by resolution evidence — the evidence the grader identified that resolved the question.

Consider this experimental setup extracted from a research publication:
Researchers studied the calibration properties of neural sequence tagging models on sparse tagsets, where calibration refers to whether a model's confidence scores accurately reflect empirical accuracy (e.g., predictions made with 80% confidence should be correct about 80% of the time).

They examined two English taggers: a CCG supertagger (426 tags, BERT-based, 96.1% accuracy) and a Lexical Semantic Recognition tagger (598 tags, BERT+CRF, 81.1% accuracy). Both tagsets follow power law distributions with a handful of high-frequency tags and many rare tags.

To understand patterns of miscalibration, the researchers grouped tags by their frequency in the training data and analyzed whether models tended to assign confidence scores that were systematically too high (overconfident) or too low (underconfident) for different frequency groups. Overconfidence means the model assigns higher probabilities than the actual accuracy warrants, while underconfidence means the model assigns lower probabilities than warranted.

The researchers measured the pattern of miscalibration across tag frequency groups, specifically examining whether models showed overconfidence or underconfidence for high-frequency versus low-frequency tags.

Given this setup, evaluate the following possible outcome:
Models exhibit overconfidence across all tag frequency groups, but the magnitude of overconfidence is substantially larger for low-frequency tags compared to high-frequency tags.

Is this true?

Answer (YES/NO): NO